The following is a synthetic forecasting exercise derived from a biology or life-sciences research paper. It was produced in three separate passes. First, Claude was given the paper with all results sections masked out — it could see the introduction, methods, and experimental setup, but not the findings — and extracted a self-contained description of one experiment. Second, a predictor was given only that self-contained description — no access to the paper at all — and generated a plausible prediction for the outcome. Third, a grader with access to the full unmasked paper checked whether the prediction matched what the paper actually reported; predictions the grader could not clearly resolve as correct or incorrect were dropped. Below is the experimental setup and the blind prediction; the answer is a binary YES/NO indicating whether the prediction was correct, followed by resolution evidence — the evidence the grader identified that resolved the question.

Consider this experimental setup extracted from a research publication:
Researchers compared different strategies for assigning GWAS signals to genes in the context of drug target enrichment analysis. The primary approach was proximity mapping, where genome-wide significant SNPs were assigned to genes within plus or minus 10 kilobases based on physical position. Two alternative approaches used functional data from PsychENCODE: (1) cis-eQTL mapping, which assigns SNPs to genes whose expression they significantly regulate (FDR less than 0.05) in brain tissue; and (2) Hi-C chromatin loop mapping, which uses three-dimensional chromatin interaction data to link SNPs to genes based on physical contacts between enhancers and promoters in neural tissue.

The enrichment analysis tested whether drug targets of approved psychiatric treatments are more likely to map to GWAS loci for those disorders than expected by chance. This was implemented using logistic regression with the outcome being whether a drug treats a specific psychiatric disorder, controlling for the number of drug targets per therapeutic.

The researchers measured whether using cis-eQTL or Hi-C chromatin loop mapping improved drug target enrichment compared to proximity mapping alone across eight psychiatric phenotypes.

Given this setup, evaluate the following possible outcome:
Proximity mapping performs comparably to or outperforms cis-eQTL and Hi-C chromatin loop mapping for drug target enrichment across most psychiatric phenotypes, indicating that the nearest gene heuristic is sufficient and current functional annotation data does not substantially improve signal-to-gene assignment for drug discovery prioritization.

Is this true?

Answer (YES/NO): YES